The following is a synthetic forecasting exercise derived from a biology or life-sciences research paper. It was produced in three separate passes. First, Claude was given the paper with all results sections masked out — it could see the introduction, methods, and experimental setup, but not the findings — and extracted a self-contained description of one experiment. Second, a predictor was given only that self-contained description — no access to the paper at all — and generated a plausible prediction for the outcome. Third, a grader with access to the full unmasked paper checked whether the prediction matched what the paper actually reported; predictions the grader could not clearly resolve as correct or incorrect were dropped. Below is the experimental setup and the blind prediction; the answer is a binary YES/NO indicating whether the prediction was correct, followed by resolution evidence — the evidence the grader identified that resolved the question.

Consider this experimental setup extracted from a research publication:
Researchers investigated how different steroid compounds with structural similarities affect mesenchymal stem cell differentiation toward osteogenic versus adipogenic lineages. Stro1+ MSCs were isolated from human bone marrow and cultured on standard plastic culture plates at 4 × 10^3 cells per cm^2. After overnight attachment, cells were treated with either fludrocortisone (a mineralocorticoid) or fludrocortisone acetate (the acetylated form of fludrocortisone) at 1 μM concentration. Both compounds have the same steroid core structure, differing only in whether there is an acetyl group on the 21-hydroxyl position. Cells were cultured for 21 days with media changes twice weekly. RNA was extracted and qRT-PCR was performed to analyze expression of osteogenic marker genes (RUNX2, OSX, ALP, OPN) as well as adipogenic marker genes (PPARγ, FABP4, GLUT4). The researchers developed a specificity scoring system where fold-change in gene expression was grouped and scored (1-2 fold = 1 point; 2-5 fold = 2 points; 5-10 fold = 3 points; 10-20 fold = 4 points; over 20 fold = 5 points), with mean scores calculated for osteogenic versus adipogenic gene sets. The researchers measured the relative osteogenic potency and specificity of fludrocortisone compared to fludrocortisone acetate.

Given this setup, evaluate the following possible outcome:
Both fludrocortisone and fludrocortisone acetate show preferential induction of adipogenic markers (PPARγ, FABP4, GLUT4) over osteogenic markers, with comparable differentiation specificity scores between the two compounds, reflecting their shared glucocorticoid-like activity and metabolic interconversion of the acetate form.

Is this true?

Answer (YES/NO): NO